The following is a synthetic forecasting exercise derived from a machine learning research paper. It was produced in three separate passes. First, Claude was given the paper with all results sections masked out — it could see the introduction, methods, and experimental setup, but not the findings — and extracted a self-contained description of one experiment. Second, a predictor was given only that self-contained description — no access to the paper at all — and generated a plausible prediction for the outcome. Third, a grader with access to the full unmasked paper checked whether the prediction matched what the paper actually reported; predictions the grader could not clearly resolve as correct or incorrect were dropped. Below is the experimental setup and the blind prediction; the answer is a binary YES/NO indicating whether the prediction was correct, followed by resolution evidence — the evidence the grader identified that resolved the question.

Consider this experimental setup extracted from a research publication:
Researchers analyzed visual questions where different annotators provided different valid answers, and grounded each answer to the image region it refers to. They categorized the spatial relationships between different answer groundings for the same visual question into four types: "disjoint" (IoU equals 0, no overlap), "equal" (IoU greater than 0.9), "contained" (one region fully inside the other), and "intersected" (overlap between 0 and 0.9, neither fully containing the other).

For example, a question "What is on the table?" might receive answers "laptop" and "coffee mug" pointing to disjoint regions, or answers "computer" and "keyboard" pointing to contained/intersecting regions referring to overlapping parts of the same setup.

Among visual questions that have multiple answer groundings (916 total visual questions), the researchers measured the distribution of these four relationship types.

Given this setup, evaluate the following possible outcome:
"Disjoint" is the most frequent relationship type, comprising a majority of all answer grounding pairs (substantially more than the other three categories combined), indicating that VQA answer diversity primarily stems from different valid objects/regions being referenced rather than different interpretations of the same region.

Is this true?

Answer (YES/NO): NO